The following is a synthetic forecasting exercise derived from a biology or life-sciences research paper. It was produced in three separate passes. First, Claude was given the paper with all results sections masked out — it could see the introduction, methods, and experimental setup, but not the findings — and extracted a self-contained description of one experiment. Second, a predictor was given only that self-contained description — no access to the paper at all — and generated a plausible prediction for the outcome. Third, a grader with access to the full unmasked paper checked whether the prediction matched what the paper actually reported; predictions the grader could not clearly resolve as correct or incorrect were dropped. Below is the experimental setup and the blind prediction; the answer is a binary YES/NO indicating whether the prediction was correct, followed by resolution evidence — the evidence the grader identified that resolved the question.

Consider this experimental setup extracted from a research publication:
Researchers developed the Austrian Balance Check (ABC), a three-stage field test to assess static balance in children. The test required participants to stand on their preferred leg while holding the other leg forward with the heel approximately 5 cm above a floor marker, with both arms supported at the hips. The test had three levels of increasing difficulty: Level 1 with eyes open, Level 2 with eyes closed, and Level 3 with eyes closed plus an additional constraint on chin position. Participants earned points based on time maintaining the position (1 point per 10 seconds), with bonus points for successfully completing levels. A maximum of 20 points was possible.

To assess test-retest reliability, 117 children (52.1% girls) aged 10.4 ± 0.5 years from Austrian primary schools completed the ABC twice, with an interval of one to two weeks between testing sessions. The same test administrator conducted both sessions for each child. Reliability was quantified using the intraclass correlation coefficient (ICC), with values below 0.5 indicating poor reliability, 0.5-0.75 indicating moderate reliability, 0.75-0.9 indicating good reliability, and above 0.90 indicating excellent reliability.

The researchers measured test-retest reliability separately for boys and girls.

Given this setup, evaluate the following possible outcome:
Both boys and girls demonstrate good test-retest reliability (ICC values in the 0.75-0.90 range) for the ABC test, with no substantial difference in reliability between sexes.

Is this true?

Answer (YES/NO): NO